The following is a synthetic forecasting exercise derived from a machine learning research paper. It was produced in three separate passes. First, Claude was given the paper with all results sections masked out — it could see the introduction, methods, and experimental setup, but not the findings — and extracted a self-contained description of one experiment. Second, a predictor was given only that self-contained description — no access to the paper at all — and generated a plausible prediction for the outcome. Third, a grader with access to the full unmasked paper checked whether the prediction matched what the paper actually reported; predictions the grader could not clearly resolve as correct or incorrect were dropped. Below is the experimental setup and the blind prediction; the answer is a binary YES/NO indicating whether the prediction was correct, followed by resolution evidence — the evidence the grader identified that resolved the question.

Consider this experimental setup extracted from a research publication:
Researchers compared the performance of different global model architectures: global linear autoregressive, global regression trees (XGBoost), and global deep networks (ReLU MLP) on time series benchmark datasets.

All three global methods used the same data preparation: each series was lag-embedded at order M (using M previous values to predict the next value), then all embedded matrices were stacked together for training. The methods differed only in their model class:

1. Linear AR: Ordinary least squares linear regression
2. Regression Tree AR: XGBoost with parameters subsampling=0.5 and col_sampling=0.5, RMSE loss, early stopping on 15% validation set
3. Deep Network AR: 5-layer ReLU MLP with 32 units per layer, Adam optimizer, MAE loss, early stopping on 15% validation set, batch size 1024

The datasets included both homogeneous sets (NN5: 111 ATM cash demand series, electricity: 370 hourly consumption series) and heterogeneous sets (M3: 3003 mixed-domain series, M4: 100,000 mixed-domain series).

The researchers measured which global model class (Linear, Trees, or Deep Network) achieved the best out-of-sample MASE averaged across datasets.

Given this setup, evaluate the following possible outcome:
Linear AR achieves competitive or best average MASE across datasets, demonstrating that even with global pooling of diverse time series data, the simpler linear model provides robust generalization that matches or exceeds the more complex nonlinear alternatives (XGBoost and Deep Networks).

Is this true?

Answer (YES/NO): NO